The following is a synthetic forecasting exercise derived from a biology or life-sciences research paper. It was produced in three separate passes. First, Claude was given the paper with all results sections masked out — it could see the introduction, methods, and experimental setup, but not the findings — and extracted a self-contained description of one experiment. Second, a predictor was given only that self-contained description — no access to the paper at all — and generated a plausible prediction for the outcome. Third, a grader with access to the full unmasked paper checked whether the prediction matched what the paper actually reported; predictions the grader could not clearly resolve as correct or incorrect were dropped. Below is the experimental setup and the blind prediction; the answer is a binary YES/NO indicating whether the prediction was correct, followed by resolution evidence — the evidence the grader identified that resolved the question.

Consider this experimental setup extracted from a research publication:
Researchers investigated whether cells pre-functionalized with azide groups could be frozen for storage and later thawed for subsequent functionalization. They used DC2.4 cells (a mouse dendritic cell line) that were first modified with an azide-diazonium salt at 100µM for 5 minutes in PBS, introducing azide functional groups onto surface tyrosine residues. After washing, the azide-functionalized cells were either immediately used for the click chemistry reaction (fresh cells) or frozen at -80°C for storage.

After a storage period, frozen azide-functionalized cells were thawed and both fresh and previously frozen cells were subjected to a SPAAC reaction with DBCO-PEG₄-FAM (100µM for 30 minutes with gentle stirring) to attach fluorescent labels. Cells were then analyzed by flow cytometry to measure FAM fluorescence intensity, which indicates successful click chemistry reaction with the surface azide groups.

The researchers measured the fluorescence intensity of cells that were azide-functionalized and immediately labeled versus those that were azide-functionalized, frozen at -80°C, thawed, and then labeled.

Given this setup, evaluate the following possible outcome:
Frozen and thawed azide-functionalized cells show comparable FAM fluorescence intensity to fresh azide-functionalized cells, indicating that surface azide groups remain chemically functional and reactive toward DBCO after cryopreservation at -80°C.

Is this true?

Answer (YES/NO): YES